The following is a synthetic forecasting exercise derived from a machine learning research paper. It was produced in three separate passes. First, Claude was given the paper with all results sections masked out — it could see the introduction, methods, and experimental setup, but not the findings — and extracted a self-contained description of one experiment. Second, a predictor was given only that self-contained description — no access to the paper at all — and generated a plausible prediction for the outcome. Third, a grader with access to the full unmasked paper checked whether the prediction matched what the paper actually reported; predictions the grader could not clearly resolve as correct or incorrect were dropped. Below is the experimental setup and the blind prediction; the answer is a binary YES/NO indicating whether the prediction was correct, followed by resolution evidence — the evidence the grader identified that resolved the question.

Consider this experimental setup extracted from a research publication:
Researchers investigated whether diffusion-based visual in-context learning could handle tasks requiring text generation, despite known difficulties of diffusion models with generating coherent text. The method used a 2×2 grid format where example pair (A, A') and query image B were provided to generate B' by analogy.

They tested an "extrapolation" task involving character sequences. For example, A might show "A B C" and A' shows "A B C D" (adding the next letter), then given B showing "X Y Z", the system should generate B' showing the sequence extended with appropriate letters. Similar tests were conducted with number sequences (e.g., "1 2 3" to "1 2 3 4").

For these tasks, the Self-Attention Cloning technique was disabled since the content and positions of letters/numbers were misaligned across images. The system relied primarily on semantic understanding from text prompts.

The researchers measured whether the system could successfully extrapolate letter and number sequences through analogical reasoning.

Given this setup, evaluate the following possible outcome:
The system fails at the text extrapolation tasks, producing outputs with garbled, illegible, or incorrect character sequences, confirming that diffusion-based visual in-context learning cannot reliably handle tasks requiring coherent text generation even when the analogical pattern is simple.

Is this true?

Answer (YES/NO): NO